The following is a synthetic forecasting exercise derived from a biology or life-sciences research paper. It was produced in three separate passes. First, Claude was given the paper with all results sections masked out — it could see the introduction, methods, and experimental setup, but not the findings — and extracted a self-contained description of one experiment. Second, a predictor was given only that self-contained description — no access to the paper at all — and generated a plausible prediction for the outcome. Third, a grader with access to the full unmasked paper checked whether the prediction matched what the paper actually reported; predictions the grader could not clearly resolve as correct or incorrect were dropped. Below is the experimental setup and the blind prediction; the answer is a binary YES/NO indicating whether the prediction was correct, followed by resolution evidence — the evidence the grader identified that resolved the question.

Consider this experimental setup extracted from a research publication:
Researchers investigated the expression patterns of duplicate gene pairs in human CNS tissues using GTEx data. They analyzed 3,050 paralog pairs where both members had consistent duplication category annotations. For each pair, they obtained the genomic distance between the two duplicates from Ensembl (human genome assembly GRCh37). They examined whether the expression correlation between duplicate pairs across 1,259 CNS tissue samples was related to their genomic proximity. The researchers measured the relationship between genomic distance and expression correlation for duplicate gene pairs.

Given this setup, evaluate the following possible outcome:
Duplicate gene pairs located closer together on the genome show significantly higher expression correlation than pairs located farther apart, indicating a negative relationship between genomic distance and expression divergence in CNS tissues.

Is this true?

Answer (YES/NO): YES